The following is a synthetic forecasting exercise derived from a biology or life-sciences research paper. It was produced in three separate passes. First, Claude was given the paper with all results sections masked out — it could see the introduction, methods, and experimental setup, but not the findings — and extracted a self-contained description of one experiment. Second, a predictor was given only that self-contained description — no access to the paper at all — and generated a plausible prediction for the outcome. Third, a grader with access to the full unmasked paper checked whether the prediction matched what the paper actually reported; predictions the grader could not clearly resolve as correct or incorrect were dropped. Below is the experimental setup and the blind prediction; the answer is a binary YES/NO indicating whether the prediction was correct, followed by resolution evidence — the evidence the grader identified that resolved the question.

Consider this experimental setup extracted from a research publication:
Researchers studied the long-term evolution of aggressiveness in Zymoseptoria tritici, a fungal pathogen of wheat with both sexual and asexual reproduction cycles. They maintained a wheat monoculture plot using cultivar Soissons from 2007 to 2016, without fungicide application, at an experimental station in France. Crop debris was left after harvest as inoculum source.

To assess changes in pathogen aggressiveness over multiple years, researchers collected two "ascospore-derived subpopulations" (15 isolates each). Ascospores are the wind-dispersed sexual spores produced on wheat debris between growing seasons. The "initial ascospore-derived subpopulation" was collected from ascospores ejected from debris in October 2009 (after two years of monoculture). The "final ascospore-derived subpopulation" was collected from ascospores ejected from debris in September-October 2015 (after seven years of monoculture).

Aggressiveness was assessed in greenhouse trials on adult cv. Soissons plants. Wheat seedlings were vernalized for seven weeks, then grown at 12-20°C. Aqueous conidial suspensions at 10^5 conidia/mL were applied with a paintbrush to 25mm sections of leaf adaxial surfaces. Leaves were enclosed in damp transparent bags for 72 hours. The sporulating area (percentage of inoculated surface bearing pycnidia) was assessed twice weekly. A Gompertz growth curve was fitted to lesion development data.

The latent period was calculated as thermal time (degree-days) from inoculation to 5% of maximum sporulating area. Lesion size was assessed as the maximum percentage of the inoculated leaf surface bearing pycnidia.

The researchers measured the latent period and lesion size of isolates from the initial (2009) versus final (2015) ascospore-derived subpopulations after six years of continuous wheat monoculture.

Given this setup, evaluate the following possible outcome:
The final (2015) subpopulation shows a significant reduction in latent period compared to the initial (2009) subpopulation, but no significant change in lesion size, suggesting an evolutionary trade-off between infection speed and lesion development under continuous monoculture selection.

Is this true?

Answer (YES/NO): NO